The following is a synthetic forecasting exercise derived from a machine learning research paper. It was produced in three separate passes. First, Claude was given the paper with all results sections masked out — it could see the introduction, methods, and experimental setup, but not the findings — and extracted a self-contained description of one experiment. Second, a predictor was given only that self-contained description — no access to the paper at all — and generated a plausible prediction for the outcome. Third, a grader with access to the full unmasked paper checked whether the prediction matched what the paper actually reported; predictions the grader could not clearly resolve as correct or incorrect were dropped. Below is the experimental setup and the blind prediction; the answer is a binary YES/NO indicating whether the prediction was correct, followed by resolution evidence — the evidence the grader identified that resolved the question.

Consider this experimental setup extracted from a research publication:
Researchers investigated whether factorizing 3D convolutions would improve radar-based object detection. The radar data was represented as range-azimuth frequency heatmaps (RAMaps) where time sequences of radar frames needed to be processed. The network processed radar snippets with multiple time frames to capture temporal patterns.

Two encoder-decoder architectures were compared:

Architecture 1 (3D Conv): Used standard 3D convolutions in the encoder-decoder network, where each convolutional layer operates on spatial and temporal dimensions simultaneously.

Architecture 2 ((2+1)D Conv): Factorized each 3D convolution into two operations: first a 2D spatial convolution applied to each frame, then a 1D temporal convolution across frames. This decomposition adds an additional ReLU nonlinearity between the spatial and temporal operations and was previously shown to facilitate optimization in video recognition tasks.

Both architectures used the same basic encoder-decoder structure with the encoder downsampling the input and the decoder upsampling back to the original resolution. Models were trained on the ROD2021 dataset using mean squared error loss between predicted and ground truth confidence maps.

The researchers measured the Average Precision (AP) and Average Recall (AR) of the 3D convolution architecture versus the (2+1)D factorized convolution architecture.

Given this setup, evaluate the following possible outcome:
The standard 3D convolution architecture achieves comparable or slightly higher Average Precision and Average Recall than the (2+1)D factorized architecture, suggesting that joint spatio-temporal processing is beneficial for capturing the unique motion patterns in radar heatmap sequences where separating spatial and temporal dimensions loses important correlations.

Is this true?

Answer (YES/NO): NO